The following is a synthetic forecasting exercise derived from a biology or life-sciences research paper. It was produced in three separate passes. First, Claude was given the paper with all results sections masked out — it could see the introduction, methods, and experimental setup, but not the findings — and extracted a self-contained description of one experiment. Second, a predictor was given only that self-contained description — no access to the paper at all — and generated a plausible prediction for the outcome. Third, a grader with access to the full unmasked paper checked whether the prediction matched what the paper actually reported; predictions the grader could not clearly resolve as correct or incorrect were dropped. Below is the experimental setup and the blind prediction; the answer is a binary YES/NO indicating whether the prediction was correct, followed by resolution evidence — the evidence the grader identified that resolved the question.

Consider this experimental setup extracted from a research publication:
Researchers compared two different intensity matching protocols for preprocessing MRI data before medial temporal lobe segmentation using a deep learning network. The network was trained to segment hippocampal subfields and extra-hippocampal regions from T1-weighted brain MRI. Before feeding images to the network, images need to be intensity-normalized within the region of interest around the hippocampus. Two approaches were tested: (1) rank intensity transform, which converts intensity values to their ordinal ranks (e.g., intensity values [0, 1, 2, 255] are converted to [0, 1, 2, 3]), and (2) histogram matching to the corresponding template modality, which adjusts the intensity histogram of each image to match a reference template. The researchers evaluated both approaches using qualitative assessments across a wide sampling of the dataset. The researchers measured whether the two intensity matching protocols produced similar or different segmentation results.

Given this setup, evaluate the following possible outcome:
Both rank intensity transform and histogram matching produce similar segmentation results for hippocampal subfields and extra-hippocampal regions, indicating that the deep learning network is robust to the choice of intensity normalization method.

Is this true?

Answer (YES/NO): YES